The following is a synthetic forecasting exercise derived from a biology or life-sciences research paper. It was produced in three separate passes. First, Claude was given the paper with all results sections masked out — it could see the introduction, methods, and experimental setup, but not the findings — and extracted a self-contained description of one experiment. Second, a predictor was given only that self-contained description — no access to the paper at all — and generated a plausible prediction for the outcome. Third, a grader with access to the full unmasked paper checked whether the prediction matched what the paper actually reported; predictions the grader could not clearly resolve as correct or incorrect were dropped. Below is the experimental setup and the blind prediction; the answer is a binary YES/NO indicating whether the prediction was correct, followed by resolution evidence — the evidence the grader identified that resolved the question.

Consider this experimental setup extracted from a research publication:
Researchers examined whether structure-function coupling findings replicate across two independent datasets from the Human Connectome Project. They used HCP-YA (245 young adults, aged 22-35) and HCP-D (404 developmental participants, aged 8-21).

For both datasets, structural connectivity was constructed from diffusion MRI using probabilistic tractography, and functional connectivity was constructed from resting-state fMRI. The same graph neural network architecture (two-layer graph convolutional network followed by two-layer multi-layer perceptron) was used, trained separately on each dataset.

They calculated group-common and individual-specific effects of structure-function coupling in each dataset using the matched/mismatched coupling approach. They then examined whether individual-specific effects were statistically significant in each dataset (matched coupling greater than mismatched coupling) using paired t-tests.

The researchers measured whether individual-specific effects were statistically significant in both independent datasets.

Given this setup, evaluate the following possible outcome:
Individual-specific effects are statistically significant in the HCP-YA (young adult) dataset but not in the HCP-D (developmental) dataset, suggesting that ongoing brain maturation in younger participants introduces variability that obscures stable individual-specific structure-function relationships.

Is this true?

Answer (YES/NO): NO